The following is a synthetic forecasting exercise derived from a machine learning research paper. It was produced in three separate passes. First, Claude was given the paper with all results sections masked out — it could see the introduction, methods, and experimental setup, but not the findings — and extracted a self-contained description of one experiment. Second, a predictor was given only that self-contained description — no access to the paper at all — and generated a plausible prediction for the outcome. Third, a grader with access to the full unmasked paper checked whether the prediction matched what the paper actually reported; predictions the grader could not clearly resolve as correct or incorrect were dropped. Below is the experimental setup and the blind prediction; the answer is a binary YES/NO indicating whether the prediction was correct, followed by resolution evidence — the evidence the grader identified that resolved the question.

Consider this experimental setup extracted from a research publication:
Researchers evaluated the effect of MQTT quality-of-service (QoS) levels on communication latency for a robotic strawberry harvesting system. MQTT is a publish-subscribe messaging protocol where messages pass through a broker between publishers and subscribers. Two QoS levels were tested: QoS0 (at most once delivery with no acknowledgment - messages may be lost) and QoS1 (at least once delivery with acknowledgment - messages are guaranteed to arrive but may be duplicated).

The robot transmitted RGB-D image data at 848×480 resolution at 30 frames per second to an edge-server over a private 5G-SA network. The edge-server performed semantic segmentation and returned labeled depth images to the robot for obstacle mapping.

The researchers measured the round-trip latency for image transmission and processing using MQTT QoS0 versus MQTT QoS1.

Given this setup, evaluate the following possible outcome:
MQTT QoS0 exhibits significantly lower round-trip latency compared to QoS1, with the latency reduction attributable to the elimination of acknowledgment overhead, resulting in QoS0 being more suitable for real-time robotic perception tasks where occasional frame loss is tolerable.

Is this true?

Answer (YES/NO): NO